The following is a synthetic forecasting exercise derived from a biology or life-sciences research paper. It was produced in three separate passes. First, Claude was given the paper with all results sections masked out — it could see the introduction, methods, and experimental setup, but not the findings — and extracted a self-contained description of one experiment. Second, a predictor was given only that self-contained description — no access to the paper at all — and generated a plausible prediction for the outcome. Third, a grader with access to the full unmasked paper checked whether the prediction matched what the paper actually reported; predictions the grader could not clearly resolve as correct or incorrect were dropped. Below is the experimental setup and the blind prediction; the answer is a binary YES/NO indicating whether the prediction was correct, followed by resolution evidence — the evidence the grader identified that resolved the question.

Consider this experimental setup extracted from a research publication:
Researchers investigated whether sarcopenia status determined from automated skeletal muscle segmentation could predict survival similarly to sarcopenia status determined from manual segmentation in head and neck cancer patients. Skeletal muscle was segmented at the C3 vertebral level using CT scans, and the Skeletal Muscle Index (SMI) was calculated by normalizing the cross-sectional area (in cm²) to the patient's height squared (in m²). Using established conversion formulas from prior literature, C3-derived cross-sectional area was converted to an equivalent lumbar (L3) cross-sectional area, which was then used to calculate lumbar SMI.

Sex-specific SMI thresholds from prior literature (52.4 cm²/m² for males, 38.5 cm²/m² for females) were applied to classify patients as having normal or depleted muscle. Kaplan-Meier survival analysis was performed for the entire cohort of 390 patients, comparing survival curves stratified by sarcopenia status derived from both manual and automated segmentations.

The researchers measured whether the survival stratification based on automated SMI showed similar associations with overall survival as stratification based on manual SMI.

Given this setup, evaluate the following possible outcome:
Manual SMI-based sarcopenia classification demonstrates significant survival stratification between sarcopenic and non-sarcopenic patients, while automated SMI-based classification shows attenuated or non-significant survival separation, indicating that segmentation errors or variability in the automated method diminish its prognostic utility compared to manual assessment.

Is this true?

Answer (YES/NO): NO